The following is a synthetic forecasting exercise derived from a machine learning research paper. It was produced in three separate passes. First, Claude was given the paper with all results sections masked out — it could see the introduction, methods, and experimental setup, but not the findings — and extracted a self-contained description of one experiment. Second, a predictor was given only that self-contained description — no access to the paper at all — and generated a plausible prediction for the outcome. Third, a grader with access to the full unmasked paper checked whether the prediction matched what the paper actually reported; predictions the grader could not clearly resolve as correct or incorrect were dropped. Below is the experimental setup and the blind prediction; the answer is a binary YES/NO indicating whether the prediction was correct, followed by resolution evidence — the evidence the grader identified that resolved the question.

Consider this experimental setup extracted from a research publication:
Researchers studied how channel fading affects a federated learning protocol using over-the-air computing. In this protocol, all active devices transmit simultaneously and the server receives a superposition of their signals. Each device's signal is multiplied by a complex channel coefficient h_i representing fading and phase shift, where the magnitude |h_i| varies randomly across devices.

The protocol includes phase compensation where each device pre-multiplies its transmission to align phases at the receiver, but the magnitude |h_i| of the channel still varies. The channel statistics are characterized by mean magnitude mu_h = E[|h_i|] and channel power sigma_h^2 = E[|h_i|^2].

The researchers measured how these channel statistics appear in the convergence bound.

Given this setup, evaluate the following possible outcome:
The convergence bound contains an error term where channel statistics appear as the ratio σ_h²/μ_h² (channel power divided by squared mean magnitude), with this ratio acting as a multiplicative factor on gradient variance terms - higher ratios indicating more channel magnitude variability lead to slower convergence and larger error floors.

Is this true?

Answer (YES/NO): NO